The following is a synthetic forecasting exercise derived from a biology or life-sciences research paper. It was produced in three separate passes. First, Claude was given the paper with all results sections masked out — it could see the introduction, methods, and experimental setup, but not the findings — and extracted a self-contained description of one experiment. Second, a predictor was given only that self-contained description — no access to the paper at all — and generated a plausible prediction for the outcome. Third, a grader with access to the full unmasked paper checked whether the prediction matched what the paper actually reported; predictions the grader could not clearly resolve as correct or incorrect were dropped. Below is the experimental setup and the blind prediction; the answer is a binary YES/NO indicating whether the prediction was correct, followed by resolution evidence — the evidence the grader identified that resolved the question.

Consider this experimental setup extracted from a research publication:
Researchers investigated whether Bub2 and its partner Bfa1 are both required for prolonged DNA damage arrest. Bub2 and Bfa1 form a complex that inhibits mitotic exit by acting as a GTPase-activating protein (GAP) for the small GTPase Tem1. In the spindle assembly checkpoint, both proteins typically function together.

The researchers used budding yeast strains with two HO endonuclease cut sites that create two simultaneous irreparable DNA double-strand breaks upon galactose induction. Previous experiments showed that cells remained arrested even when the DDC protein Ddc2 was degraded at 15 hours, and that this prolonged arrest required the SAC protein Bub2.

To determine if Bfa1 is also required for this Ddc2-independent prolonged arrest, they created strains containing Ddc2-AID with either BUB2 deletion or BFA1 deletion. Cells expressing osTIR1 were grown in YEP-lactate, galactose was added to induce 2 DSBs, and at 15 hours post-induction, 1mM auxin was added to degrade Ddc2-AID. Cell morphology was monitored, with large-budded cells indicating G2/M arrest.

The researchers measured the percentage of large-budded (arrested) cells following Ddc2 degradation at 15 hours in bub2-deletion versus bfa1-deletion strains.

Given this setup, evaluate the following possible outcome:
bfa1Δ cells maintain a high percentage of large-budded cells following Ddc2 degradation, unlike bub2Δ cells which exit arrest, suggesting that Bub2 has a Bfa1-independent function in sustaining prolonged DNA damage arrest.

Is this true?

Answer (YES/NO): YES